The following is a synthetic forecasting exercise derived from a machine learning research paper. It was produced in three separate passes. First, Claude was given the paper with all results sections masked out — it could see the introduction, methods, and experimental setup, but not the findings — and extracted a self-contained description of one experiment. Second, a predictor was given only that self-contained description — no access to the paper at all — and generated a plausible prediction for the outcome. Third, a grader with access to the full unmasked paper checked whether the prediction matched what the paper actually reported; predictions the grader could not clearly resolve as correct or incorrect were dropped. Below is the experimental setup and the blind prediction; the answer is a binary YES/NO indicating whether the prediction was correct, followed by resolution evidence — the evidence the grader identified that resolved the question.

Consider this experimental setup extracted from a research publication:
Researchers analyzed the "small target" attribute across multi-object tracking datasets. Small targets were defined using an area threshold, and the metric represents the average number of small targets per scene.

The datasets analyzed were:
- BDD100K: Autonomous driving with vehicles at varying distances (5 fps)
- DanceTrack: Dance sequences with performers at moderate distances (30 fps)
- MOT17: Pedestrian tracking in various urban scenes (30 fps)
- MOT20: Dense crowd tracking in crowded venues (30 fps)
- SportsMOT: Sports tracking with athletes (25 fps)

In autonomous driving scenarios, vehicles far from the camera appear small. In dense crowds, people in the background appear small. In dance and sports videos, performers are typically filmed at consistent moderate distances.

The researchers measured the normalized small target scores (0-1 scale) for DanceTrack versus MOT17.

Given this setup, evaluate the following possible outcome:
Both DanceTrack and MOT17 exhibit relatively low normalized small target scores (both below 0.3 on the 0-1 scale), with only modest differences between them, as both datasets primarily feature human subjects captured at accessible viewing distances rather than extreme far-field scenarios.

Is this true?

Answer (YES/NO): NO